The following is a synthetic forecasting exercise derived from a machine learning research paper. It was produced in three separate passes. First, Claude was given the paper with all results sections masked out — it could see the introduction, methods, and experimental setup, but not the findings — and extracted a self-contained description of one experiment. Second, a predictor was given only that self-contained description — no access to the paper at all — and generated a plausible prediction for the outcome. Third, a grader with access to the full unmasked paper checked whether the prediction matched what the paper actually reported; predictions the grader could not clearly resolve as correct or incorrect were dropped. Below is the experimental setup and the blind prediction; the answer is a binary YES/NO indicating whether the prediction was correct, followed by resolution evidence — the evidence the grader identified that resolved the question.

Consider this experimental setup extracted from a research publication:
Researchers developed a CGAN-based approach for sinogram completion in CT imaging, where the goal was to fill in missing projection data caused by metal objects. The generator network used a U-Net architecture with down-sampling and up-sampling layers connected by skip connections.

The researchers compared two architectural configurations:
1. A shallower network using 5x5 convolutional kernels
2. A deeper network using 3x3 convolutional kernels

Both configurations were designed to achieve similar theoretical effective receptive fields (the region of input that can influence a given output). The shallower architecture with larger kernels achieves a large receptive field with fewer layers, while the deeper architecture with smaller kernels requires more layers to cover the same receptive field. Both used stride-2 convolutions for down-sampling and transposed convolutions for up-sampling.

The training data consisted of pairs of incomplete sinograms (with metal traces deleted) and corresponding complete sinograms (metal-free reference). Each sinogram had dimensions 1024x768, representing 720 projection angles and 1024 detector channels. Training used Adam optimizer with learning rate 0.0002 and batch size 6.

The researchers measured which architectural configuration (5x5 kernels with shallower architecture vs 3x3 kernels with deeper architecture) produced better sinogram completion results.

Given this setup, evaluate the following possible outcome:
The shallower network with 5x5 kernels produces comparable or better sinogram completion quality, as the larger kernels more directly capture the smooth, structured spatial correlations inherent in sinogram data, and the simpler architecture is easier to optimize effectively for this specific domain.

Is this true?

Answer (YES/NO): YES